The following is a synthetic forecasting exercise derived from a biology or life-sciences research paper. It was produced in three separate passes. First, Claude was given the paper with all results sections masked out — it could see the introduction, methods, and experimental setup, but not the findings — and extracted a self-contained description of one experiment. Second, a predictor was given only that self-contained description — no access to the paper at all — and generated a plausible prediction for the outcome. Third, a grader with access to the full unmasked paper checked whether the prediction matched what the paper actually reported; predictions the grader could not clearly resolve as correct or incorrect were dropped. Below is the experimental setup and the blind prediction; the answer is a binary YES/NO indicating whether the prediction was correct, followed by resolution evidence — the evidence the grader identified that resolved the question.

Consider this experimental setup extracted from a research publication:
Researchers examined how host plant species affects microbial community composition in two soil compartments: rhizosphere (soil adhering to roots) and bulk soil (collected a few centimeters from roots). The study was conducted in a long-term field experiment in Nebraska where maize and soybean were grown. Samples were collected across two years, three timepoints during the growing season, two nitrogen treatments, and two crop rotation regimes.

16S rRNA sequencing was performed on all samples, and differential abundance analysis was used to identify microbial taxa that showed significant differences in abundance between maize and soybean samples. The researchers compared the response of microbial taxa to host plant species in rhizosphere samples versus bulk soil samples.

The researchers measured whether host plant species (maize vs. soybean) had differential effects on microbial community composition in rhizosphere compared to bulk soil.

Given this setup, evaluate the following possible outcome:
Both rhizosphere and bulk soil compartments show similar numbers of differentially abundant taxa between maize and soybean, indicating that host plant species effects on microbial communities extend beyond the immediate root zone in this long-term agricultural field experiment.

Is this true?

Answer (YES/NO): NO